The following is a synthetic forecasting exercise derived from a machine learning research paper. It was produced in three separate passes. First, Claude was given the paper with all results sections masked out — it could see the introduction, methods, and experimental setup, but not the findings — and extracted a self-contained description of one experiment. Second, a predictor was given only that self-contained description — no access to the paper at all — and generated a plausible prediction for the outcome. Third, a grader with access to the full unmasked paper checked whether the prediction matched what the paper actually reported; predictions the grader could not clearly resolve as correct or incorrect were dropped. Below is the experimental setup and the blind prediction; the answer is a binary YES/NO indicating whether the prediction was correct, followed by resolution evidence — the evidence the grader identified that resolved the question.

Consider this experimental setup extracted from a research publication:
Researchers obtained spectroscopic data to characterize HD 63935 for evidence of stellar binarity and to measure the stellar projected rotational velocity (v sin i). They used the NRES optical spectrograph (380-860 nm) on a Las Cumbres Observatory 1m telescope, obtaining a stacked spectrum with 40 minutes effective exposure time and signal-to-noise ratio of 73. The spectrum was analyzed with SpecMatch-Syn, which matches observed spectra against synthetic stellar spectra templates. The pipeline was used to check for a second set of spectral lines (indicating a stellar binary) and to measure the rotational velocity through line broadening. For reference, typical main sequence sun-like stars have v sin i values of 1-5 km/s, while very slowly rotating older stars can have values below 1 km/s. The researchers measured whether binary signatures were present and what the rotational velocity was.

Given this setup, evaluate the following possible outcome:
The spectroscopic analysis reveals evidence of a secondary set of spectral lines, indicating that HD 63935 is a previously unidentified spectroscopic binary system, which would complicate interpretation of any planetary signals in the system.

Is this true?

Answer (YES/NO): NO